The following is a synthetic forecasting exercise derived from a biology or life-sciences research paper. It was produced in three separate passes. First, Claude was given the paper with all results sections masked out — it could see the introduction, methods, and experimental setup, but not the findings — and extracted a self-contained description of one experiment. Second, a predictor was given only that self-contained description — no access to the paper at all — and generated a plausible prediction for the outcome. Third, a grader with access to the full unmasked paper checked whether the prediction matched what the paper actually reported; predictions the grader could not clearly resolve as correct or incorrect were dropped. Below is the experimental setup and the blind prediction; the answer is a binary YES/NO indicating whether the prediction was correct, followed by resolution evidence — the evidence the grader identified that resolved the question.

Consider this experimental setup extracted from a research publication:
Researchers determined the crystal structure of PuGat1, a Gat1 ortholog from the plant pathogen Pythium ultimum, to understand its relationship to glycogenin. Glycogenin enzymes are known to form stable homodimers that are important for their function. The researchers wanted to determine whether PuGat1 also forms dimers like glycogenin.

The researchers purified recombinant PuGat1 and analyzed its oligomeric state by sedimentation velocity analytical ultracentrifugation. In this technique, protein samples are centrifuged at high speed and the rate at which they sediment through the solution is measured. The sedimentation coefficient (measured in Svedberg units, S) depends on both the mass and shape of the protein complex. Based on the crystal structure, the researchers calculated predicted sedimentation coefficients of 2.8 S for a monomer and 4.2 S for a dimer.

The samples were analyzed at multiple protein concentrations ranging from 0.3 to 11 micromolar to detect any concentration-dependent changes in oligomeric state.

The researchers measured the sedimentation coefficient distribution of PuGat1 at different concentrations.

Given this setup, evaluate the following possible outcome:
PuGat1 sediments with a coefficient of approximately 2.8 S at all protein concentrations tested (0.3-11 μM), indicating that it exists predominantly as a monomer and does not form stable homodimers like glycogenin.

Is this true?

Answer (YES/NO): NO